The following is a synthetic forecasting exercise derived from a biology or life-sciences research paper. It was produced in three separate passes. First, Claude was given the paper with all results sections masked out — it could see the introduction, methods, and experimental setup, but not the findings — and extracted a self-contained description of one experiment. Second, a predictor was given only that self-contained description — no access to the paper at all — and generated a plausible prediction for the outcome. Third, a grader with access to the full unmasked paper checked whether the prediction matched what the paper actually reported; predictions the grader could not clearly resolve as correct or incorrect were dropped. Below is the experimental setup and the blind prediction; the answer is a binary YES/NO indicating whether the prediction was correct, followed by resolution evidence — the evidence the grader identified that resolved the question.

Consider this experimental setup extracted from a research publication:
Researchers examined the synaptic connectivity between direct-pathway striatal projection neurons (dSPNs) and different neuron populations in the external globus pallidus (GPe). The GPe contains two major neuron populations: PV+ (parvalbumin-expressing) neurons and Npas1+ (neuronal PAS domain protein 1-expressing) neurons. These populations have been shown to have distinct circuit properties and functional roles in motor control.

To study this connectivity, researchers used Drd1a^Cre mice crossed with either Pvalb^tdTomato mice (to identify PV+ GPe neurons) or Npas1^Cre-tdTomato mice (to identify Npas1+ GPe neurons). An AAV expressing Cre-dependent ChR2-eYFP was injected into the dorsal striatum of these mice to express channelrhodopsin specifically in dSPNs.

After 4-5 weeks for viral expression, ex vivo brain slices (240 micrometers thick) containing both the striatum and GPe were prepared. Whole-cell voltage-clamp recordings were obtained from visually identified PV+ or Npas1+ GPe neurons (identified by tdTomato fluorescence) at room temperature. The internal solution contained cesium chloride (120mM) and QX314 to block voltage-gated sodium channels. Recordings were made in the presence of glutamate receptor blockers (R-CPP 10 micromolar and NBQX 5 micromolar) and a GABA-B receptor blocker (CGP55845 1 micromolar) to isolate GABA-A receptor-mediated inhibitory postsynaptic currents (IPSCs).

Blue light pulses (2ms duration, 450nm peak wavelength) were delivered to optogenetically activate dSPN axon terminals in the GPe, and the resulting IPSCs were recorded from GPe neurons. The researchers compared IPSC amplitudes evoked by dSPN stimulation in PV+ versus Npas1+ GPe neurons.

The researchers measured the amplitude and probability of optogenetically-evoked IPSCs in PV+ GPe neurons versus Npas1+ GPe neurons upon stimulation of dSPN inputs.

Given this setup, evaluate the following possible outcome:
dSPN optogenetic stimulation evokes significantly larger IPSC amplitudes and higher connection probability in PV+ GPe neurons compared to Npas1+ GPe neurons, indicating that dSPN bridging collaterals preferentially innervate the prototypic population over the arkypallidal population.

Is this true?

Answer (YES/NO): NO